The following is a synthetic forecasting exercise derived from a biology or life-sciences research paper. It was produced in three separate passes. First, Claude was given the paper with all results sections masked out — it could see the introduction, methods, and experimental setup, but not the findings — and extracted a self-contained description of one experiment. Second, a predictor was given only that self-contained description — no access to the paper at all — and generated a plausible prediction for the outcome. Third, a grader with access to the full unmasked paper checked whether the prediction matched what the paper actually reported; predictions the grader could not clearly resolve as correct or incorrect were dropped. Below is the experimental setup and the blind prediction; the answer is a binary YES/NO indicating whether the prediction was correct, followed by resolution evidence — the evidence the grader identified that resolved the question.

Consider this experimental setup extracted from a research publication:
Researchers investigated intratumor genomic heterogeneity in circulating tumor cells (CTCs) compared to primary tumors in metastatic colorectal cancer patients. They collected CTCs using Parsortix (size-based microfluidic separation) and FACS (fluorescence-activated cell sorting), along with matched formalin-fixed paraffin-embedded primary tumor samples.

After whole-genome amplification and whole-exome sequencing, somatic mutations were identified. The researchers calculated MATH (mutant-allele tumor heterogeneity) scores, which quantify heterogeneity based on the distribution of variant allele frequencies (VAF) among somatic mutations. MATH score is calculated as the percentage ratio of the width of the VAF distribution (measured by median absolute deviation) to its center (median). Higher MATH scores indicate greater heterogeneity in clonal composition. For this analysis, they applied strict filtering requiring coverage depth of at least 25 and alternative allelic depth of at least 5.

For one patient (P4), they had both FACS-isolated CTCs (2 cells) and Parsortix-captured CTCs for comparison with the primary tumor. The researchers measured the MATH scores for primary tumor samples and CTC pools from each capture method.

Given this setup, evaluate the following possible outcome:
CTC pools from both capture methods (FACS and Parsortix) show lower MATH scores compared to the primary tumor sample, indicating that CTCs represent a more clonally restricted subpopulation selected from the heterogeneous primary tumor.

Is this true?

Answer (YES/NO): NO